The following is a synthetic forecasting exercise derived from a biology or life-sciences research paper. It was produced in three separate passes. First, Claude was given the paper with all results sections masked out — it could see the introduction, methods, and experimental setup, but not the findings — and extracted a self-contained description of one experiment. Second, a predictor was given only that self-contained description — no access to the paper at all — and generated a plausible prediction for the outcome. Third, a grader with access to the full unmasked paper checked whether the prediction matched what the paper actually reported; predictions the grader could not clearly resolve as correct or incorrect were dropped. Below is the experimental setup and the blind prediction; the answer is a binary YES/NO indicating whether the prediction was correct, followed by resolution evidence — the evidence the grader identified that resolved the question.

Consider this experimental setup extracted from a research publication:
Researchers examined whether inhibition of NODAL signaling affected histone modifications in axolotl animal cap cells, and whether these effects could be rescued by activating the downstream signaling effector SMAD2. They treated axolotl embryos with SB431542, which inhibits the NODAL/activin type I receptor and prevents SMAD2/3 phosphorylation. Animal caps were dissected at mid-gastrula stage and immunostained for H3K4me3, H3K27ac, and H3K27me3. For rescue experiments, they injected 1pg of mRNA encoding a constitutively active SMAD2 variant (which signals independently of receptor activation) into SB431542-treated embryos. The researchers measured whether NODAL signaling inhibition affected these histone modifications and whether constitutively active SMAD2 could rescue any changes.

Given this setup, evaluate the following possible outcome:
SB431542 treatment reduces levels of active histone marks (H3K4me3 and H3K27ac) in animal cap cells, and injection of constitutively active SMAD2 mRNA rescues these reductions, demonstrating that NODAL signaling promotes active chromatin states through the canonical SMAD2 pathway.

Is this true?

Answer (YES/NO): YES